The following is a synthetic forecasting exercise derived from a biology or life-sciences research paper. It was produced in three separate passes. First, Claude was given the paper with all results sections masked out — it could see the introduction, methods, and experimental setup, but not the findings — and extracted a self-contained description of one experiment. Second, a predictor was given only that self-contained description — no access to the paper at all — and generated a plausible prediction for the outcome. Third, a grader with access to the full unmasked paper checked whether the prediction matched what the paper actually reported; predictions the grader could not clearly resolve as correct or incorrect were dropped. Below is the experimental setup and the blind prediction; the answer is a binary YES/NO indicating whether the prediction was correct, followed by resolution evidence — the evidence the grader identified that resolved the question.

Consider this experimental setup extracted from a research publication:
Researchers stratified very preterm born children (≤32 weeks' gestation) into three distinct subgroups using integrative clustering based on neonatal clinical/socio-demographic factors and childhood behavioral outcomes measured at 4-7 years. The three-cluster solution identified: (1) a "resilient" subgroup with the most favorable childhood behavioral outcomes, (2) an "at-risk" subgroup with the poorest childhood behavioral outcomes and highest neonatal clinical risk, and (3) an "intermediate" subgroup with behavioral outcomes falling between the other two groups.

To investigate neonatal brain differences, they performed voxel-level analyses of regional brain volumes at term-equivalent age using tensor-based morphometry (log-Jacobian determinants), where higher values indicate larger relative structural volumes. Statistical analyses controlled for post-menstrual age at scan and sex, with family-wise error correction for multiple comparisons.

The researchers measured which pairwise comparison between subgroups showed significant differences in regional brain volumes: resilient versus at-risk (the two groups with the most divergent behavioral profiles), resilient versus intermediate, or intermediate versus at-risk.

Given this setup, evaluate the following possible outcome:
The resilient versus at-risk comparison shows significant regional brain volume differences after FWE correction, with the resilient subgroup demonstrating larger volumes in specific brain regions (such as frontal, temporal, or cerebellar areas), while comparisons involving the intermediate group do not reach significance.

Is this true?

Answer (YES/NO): NO